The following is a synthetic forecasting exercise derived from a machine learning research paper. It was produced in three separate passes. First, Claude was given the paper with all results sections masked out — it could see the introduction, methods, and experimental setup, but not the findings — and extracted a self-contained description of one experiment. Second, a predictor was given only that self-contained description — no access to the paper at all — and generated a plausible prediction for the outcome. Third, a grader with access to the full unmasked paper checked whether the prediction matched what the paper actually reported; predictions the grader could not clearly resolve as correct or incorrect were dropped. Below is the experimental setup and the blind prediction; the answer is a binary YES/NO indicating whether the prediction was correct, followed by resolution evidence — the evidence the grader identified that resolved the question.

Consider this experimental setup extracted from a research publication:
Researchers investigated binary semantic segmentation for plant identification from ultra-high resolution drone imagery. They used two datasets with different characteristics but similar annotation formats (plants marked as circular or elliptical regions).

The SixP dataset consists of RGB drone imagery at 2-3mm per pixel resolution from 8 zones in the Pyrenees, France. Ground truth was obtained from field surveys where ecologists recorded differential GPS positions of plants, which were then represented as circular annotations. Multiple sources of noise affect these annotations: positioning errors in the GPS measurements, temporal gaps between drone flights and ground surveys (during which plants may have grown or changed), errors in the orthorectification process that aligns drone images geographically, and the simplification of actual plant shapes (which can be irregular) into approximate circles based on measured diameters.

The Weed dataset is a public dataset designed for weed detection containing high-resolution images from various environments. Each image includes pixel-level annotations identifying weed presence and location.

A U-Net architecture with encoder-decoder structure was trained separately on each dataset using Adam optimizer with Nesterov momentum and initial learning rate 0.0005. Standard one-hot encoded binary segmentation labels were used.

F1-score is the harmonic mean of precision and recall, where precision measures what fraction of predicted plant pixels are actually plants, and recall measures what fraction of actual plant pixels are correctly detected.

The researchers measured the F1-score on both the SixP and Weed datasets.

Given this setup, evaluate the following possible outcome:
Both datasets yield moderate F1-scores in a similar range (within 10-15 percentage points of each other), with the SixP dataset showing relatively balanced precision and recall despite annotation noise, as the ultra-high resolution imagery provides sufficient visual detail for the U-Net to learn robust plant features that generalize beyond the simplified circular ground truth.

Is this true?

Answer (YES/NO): NO